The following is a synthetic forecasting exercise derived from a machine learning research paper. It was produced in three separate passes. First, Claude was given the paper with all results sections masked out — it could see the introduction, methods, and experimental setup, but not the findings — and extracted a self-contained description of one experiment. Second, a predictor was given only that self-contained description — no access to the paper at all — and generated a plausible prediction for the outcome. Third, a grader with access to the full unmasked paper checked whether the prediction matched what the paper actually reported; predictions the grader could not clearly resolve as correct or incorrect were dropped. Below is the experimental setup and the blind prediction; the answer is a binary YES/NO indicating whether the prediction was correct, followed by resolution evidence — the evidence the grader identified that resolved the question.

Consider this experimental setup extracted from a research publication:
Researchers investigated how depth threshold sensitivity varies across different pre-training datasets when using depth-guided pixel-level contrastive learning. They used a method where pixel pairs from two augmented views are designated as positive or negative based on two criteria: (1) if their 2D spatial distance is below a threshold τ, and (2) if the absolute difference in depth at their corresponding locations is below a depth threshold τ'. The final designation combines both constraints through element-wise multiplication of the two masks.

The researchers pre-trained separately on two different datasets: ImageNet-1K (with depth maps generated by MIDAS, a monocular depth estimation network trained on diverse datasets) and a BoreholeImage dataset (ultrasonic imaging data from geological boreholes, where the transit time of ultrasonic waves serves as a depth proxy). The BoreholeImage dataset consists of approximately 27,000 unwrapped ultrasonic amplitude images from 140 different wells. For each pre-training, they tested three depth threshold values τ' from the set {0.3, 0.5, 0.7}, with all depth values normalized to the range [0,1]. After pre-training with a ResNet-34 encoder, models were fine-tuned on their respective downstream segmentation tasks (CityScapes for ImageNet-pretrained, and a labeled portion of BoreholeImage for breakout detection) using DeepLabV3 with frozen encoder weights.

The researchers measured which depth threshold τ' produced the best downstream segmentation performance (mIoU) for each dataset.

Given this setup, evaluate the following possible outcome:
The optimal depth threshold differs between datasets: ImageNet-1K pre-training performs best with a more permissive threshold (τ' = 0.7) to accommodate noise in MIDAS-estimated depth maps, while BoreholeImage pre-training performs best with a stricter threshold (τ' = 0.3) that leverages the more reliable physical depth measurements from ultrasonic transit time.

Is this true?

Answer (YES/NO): NO